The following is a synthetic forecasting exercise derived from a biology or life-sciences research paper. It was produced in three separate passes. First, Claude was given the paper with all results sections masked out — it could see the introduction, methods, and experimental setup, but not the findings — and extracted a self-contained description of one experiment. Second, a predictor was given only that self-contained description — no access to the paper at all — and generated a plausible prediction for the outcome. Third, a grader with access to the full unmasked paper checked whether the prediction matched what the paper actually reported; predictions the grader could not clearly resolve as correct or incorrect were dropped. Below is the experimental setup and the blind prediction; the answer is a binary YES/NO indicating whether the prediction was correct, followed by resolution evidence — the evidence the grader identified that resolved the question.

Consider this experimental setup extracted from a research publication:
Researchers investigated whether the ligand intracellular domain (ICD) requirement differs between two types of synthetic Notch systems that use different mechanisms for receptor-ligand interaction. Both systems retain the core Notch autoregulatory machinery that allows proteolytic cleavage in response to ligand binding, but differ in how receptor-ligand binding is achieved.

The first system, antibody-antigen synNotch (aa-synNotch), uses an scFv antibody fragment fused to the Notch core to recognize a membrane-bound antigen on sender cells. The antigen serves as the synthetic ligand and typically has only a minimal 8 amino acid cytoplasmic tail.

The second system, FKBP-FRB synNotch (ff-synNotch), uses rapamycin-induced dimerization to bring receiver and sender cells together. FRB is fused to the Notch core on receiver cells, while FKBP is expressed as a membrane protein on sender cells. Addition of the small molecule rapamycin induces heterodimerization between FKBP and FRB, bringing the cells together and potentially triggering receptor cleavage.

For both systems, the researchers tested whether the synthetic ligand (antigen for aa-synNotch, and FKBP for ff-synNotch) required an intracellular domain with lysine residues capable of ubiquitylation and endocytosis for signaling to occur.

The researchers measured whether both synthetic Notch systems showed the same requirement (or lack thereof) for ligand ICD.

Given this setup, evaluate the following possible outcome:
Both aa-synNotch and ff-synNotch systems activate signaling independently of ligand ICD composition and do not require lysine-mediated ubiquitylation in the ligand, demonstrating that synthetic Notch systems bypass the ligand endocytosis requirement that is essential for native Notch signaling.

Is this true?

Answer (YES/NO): NO